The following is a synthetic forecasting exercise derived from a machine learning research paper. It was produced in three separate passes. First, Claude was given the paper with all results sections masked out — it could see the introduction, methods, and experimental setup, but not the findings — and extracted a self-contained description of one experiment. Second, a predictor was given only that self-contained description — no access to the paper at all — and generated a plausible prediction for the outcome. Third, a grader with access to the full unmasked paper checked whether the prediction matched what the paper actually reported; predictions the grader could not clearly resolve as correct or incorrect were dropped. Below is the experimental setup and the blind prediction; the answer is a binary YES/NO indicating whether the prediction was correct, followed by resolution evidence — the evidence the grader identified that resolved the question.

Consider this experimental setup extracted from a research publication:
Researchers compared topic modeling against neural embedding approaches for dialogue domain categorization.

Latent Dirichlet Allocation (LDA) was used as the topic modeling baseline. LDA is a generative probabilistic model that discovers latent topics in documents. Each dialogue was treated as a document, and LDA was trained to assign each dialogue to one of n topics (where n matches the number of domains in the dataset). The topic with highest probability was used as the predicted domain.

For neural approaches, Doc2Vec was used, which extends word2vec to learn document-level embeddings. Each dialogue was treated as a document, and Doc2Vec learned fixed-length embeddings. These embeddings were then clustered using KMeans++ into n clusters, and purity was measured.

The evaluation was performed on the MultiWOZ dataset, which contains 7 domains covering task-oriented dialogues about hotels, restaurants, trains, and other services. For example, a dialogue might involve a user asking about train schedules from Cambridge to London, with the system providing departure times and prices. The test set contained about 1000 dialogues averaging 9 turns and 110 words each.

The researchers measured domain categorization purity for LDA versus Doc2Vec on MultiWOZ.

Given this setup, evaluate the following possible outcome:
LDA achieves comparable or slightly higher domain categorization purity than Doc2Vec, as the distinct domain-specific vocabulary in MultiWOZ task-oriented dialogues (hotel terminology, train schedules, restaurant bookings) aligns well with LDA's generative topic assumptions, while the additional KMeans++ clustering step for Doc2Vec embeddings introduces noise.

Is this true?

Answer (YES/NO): NO